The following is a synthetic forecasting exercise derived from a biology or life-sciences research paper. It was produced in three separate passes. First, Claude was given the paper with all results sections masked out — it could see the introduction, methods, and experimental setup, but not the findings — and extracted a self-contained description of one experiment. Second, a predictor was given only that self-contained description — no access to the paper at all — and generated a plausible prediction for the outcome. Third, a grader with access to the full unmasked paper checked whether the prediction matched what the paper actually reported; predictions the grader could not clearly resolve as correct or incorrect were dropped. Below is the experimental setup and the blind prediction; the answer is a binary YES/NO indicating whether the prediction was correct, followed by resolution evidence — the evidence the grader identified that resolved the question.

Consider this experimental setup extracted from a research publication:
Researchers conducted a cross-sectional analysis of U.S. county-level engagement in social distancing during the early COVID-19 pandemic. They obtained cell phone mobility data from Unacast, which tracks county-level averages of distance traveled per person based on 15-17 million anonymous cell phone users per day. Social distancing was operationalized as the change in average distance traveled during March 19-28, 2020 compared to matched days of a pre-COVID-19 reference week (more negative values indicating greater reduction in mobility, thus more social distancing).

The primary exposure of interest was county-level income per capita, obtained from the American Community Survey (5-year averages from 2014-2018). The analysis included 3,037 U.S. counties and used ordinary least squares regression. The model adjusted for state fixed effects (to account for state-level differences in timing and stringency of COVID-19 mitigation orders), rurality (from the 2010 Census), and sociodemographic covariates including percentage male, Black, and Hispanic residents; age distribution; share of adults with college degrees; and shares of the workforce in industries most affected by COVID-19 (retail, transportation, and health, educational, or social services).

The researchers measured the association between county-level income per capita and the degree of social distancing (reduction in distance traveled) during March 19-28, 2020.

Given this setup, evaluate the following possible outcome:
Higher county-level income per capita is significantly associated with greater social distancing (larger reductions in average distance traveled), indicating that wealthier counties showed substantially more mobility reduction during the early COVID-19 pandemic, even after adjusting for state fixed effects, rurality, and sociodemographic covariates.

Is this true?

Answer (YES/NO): YES